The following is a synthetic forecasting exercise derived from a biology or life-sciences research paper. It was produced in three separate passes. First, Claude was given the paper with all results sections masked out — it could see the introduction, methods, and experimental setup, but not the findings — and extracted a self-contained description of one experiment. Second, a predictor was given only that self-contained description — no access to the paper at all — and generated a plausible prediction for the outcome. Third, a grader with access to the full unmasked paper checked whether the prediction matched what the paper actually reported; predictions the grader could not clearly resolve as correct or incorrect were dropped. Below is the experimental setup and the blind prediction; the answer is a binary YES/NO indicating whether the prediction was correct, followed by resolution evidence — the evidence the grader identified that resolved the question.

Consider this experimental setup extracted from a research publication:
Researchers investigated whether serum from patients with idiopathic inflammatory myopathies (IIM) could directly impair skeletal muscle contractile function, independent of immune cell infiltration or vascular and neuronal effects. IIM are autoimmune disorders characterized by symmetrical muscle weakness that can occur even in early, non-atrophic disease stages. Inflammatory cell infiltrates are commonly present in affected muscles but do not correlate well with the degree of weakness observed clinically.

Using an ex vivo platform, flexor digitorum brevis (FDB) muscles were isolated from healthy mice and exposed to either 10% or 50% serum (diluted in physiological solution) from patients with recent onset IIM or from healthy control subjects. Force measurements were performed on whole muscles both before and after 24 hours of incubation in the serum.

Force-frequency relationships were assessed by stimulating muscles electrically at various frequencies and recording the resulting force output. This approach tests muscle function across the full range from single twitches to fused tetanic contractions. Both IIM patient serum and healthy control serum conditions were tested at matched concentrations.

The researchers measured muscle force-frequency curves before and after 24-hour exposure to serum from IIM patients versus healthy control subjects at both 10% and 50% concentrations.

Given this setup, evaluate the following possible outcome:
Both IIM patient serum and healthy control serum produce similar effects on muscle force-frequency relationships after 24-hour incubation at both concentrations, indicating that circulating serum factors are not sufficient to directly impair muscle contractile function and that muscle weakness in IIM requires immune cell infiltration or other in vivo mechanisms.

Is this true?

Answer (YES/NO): NO